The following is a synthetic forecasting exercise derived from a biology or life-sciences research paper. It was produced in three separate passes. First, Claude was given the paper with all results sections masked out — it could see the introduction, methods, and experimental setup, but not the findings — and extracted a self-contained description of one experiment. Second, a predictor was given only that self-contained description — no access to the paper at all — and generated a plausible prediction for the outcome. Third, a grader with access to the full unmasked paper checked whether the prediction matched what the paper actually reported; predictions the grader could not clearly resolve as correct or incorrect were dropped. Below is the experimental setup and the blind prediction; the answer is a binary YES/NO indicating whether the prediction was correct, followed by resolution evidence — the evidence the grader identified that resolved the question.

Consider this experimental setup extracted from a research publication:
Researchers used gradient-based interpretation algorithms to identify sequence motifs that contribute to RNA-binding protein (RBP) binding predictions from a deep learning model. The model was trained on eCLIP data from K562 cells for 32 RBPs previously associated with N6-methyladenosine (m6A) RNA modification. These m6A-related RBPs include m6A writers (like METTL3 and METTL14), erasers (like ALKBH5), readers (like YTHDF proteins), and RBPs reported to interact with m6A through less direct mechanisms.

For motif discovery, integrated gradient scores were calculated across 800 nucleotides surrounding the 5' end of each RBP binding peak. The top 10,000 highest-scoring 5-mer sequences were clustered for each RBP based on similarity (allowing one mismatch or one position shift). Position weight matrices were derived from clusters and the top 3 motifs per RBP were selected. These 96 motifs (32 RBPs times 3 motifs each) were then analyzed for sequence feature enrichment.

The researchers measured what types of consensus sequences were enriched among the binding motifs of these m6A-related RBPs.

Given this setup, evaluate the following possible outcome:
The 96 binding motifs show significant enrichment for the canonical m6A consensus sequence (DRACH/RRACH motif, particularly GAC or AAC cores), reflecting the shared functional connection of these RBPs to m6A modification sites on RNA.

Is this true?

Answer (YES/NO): NO